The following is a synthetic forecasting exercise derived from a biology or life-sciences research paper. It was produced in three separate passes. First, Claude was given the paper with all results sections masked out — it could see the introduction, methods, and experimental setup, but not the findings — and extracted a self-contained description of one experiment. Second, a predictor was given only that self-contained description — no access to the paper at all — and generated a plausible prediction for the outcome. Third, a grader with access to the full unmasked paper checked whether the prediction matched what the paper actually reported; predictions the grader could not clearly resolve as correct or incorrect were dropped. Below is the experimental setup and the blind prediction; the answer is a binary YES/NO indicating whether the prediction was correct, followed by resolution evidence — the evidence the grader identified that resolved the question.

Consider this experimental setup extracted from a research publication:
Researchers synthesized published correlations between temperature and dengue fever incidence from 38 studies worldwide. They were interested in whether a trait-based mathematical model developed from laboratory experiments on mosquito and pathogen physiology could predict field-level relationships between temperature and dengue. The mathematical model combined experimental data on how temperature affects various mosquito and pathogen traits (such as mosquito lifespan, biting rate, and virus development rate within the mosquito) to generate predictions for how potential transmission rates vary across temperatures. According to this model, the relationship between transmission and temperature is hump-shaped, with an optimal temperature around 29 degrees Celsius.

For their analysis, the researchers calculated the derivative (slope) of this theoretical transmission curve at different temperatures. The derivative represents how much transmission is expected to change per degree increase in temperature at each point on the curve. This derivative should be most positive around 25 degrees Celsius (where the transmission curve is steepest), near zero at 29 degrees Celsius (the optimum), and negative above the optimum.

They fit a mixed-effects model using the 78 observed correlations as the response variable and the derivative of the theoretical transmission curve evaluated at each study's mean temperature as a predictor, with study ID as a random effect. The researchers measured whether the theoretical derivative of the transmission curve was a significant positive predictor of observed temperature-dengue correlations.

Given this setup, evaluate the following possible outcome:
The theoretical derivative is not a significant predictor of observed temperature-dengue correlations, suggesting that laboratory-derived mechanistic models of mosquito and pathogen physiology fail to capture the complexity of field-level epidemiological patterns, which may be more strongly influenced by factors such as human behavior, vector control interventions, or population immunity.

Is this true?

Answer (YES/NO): NO